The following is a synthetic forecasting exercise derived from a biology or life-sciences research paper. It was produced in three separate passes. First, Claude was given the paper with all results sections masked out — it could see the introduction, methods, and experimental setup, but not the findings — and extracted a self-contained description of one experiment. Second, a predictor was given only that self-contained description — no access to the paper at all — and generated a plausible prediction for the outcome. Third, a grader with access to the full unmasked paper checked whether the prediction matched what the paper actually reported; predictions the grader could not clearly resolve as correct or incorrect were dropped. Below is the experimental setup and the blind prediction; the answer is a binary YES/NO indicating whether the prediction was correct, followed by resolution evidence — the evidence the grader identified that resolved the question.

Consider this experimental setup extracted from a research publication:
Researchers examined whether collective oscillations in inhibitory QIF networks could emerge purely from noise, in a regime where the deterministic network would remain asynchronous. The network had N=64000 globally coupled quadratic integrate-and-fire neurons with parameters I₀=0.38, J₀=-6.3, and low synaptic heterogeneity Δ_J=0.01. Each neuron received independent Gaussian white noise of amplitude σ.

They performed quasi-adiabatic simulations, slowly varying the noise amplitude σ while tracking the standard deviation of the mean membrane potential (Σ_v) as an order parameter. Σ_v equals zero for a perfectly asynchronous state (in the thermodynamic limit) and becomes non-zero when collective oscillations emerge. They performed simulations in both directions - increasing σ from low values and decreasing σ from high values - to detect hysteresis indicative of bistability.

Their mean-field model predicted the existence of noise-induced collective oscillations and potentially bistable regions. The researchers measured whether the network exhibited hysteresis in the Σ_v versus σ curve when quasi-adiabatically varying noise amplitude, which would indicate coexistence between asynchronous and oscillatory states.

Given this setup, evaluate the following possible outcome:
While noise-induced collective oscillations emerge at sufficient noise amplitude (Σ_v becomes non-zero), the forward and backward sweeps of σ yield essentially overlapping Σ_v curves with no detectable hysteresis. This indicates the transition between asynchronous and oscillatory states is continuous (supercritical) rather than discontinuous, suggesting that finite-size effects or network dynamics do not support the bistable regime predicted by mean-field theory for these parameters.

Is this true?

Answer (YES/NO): NO